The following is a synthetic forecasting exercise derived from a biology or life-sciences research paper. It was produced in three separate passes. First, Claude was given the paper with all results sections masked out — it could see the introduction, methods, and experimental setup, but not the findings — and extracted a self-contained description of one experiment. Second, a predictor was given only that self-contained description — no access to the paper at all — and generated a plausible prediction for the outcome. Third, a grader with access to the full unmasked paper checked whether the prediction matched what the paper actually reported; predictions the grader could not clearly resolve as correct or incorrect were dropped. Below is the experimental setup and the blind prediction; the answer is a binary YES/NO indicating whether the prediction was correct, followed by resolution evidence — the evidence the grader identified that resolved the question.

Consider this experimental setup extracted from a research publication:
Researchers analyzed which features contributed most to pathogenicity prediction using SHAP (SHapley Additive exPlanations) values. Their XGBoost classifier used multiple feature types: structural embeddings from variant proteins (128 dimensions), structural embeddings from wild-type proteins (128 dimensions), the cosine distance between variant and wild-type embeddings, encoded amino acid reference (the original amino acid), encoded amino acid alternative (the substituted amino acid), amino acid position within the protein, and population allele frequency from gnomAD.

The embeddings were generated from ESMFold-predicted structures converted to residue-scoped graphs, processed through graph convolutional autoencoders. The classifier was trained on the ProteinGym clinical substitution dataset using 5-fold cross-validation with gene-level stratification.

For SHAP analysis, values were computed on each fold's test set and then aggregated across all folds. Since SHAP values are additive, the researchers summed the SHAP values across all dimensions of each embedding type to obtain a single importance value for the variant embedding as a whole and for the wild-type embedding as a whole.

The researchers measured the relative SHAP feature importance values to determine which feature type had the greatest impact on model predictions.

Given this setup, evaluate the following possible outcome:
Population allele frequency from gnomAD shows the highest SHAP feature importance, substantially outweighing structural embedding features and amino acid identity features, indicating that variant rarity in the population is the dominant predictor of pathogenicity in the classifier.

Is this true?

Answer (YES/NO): YES